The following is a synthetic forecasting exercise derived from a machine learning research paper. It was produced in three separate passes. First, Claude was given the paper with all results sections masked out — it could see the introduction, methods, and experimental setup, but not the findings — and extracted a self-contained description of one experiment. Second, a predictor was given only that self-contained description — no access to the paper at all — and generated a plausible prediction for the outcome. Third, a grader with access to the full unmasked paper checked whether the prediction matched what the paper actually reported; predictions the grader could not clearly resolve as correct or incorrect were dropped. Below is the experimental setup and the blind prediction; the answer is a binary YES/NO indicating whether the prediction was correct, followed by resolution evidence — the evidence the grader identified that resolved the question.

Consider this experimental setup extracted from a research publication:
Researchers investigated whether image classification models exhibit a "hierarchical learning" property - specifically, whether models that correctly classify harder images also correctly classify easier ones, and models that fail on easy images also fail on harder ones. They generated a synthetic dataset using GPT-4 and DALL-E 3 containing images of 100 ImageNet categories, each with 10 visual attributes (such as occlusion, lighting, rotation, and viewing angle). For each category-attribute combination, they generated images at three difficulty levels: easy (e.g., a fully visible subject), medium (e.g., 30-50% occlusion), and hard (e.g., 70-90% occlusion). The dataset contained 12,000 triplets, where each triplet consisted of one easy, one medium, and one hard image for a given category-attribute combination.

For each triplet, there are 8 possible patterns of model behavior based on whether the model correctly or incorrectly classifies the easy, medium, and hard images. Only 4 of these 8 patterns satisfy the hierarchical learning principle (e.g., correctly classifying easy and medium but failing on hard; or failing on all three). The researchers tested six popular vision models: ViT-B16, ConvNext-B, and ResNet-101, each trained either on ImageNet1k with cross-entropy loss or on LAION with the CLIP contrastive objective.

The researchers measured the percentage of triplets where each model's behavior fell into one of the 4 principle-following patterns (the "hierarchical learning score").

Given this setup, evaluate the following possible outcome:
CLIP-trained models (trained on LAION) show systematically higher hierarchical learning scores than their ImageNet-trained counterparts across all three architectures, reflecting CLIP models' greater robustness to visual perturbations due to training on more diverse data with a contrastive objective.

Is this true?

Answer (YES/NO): NO